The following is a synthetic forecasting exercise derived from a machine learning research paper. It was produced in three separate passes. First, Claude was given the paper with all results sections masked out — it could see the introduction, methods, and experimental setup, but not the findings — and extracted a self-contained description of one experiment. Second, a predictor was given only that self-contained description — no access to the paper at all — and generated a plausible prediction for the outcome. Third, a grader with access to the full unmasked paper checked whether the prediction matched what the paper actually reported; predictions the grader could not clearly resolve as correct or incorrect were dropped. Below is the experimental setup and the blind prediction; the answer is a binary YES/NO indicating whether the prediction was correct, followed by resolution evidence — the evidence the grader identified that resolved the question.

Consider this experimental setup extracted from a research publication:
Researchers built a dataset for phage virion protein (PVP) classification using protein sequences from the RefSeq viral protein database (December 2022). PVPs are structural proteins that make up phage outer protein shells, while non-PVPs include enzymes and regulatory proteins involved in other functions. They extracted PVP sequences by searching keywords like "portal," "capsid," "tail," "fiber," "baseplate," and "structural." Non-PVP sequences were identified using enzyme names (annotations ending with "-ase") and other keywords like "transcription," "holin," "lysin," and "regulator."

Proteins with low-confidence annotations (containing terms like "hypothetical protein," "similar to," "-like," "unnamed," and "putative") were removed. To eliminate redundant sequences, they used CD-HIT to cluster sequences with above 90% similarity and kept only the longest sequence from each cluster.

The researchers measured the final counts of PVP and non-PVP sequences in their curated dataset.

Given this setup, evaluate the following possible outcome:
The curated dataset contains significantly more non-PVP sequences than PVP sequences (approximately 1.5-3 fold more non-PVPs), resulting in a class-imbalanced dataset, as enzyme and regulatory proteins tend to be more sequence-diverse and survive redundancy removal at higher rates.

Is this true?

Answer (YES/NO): NO